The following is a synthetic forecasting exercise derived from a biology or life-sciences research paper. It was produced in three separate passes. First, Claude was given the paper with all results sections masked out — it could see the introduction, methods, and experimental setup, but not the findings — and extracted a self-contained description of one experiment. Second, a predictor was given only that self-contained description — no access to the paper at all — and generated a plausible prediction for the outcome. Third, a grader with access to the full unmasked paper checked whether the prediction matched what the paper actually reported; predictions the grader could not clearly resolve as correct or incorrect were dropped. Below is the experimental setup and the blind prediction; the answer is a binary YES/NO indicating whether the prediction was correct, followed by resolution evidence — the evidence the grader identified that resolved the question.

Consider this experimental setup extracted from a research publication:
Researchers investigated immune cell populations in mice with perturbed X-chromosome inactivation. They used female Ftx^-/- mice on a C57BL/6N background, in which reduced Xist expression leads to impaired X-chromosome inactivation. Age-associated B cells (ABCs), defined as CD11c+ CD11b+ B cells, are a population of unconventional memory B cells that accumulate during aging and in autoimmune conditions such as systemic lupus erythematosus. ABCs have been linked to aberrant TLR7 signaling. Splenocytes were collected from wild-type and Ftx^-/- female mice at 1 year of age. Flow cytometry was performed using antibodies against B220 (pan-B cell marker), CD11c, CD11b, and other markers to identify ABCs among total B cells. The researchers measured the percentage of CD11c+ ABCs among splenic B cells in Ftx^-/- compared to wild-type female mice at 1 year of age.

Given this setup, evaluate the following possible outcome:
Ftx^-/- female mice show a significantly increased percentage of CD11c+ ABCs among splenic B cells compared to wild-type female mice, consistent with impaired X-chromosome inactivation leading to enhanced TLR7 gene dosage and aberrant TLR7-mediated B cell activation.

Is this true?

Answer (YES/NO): YES